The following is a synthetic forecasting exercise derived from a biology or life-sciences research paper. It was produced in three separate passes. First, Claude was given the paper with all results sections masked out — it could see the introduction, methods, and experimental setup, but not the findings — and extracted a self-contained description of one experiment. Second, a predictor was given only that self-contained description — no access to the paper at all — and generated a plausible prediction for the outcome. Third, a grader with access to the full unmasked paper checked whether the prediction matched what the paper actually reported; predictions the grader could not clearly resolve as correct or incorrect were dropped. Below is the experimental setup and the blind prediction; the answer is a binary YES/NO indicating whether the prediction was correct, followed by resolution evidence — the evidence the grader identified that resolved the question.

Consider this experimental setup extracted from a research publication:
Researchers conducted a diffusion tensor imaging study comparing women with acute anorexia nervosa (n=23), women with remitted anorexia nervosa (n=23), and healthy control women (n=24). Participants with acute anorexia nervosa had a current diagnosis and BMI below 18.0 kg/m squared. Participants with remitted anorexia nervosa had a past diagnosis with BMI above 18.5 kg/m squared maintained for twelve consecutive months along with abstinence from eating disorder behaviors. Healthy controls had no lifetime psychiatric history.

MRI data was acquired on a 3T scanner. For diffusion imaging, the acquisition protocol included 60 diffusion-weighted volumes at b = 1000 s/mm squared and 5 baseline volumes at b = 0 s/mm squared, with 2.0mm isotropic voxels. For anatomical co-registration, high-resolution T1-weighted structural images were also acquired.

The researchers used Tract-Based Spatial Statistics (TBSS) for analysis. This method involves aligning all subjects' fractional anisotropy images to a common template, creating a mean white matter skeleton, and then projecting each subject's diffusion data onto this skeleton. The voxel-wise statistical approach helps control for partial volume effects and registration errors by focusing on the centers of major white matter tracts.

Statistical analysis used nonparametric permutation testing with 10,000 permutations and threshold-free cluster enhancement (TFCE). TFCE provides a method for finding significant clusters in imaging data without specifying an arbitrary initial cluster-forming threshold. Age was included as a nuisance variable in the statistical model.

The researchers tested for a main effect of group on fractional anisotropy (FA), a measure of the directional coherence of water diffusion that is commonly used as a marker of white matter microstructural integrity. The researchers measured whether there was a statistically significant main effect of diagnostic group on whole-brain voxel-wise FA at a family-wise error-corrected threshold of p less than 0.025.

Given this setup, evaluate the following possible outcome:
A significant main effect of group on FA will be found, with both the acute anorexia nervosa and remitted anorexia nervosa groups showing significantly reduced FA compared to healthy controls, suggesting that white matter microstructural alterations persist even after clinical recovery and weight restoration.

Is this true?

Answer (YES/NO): NO